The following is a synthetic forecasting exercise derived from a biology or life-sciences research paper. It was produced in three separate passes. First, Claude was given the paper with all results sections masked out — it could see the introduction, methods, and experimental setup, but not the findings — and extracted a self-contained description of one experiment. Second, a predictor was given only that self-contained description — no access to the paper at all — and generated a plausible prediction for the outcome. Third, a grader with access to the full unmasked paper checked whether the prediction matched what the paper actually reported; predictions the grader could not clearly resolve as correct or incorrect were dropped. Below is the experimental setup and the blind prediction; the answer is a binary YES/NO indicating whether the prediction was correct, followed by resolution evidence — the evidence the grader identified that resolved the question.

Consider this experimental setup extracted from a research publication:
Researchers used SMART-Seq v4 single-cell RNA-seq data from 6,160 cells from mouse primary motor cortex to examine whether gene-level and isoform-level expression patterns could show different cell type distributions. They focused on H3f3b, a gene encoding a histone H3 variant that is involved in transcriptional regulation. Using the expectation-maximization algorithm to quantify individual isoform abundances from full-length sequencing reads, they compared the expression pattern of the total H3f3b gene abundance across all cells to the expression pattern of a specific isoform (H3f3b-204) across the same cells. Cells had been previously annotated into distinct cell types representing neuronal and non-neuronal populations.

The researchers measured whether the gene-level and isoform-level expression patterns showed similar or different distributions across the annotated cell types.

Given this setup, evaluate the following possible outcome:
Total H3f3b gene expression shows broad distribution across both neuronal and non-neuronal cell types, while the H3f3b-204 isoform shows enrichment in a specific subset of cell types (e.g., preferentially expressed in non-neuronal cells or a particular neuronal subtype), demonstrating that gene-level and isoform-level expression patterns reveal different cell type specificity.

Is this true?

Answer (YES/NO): YES